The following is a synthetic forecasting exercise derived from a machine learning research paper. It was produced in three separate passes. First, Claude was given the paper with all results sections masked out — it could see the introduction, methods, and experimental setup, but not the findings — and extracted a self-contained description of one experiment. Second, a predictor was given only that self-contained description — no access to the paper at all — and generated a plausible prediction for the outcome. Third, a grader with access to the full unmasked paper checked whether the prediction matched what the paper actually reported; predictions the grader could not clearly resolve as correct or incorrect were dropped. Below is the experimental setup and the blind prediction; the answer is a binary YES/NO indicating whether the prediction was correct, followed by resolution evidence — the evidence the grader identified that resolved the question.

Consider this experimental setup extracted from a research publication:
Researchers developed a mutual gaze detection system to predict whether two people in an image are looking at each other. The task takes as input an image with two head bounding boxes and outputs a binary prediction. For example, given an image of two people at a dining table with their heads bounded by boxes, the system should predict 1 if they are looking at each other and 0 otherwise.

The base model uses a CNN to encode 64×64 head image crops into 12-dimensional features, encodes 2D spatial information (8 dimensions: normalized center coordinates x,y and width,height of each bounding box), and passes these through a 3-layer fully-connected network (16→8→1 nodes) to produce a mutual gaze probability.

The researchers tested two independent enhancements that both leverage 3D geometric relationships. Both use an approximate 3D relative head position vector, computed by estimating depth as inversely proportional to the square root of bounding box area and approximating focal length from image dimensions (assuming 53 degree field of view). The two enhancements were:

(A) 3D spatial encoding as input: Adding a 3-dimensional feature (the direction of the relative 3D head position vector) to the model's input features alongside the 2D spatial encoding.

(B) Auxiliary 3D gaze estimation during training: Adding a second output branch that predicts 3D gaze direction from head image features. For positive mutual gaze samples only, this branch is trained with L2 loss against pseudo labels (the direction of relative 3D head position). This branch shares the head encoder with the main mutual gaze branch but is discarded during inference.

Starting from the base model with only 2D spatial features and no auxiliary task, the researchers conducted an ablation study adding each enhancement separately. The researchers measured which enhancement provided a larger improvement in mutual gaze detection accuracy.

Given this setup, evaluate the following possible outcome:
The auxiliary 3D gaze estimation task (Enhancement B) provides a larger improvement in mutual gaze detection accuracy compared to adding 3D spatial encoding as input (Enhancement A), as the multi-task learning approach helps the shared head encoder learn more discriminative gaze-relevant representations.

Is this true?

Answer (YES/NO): NO